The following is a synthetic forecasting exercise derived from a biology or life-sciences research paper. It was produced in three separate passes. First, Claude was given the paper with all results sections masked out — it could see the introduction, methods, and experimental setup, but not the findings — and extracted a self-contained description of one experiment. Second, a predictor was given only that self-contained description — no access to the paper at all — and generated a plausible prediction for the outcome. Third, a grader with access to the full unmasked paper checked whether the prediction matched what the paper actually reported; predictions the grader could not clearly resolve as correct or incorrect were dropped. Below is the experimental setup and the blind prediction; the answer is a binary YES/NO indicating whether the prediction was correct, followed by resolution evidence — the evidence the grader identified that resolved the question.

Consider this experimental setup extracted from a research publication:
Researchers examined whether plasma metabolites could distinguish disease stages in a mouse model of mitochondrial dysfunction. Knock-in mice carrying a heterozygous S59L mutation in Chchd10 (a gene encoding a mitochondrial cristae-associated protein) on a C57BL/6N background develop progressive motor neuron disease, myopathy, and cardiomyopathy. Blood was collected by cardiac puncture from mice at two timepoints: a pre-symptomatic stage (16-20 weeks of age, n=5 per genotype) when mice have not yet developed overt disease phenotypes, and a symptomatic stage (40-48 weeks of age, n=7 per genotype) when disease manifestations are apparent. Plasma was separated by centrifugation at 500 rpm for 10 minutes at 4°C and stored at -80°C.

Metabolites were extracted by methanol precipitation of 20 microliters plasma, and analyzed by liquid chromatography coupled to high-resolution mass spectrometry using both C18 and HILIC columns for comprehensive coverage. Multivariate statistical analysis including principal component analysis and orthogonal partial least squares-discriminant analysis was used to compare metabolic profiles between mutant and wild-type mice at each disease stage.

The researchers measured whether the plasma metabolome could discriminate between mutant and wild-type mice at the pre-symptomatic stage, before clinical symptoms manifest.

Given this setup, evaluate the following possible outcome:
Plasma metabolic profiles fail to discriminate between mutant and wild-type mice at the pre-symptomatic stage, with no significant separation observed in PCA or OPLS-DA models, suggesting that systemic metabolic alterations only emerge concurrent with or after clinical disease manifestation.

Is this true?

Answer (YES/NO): NO